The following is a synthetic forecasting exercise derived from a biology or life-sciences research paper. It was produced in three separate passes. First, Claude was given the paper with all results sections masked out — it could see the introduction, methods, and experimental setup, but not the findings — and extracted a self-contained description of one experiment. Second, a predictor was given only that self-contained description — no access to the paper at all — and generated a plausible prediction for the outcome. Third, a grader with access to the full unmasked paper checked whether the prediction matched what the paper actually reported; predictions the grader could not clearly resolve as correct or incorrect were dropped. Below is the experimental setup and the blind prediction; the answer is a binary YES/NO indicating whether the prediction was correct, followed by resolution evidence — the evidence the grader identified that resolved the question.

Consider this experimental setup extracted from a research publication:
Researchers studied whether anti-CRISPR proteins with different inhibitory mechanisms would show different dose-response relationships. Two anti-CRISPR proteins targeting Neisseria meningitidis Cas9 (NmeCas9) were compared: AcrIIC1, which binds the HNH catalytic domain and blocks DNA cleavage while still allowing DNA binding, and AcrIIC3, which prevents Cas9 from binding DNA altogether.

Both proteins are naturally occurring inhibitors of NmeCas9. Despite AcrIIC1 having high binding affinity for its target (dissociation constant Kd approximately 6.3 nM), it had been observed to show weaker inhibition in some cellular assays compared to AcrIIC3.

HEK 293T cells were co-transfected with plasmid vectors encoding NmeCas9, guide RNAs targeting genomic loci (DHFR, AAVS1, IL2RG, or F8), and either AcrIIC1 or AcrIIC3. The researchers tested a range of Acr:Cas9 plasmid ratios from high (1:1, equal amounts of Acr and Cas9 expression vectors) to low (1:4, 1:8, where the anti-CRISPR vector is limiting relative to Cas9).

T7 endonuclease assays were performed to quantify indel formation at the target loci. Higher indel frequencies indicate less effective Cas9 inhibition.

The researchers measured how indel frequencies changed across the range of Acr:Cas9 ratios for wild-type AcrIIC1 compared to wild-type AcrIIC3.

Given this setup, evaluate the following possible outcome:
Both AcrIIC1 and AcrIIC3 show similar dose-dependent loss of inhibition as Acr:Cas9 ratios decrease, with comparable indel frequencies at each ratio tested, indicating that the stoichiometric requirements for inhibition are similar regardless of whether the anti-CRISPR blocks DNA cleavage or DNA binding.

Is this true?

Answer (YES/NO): NO